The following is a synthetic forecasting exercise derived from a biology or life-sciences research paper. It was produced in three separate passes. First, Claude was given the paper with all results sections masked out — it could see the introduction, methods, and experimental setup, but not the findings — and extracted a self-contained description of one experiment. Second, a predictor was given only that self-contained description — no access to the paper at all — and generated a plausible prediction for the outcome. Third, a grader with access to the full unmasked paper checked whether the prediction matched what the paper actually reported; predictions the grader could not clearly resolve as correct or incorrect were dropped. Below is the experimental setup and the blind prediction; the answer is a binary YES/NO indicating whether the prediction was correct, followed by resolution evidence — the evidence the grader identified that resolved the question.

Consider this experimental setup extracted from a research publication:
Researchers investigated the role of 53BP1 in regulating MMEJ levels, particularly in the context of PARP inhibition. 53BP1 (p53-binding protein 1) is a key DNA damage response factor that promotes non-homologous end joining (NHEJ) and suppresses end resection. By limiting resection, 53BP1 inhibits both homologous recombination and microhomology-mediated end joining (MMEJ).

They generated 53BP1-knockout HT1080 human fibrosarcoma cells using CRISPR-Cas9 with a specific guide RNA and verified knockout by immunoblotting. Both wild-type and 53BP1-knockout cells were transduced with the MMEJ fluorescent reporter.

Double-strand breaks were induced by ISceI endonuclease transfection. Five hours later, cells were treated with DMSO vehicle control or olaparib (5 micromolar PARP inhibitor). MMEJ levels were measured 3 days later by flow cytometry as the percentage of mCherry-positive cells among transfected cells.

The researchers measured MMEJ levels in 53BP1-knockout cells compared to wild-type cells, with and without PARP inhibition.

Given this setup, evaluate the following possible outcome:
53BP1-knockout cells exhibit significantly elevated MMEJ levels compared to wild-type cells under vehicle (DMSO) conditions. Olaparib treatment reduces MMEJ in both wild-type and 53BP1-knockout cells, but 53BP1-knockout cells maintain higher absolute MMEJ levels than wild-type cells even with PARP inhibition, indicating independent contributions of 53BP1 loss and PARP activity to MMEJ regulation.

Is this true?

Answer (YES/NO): NO